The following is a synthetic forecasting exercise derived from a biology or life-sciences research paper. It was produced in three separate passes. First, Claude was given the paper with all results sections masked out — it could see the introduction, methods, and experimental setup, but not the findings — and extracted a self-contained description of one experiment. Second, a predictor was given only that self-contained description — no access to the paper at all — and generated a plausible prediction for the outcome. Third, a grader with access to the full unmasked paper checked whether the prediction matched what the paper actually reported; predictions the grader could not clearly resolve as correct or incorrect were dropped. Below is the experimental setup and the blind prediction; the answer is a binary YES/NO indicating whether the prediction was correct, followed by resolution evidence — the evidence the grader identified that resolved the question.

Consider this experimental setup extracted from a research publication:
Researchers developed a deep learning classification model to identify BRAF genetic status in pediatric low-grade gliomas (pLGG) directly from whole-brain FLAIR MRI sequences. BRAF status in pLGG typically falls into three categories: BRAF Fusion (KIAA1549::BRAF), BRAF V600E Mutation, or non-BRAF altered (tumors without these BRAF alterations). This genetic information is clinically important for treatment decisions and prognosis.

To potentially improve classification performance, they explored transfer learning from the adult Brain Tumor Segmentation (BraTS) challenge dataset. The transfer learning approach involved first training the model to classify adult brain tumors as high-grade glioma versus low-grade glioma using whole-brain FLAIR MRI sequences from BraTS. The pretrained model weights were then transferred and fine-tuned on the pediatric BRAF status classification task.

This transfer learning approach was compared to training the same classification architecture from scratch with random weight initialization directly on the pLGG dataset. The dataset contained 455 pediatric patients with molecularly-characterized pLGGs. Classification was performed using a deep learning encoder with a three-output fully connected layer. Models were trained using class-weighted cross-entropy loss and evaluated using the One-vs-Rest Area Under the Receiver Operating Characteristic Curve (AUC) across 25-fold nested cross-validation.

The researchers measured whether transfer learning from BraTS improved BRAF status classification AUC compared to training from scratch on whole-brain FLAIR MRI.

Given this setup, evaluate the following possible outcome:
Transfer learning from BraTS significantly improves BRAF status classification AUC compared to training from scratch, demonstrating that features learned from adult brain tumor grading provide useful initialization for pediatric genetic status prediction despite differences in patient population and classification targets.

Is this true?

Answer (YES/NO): NO